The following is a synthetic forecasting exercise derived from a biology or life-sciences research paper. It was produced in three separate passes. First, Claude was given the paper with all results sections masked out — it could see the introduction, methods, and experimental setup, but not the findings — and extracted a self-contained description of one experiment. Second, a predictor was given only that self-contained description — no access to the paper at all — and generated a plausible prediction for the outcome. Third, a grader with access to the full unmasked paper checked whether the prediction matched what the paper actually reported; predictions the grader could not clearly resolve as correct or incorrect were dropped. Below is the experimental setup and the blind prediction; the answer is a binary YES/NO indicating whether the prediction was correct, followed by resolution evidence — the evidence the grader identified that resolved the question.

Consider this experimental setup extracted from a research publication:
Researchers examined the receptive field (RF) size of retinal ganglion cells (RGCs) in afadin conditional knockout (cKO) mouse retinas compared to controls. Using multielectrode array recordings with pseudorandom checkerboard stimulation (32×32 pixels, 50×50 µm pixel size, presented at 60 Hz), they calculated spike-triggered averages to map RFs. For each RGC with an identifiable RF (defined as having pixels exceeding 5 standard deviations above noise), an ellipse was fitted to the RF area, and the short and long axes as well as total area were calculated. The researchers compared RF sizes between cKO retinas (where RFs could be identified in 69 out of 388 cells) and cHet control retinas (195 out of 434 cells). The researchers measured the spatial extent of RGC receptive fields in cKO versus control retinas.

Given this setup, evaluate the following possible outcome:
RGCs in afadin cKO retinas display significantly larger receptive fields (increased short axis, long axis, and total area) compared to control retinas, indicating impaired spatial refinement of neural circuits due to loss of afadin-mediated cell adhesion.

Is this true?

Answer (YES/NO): NO